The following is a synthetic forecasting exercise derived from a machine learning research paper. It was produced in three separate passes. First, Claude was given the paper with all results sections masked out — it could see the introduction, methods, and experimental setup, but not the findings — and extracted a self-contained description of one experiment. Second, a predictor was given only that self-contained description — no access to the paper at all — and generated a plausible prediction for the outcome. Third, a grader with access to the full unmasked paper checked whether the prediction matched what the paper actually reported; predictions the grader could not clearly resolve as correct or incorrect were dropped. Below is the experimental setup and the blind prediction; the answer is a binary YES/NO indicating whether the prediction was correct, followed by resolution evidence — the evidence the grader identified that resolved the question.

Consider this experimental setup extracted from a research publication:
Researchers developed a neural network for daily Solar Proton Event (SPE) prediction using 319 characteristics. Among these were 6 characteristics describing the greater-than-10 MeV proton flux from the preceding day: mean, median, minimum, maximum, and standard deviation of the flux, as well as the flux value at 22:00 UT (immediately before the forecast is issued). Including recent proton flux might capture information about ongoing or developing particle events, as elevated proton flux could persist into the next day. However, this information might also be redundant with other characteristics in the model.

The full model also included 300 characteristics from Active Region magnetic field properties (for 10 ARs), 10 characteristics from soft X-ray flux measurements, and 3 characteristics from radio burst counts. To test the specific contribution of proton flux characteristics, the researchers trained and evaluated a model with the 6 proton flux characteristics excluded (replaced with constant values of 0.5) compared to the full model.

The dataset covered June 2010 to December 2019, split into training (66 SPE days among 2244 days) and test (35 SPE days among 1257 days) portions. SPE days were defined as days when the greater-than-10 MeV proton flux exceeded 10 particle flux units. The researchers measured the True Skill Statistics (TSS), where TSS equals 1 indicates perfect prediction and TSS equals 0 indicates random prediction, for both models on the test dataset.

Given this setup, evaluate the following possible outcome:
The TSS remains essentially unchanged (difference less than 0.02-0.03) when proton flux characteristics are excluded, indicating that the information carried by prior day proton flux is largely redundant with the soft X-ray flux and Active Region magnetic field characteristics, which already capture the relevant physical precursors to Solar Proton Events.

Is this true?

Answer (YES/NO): NO